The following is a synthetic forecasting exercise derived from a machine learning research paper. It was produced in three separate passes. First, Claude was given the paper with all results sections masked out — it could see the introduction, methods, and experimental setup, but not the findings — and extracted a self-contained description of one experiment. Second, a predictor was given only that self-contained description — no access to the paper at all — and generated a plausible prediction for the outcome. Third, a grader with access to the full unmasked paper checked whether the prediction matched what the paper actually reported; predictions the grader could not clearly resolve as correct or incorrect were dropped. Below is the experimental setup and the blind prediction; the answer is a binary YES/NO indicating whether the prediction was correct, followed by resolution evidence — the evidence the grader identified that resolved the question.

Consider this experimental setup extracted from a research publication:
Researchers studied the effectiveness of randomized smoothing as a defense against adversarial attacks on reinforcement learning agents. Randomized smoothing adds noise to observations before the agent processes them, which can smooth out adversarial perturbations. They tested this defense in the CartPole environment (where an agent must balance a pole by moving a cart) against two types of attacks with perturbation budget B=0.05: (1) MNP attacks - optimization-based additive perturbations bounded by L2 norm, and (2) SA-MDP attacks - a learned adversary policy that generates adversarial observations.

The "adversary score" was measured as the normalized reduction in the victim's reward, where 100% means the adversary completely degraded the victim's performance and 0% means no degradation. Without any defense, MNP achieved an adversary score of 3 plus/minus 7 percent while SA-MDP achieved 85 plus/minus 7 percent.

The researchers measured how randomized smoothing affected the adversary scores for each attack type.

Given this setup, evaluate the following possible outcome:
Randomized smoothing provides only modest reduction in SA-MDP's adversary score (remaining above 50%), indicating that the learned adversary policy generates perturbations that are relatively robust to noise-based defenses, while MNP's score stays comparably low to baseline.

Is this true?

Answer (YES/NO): NO